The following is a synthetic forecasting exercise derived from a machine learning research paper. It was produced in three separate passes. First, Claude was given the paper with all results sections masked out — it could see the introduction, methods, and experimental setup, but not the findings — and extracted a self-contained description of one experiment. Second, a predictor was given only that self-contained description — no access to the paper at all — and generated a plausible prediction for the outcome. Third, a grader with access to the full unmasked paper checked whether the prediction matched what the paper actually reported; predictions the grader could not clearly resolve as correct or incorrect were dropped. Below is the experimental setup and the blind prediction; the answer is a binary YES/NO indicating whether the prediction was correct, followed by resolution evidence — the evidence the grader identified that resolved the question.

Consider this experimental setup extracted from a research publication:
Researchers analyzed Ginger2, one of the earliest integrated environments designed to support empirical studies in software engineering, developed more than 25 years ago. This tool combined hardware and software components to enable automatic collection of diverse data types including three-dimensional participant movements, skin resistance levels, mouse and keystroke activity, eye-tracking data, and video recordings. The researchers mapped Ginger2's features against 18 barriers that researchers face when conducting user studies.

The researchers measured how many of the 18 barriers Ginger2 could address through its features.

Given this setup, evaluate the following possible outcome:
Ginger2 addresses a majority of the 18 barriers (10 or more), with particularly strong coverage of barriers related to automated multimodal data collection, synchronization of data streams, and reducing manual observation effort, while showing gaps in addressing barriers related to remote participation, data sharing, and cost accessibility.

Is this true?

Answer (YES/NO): NO